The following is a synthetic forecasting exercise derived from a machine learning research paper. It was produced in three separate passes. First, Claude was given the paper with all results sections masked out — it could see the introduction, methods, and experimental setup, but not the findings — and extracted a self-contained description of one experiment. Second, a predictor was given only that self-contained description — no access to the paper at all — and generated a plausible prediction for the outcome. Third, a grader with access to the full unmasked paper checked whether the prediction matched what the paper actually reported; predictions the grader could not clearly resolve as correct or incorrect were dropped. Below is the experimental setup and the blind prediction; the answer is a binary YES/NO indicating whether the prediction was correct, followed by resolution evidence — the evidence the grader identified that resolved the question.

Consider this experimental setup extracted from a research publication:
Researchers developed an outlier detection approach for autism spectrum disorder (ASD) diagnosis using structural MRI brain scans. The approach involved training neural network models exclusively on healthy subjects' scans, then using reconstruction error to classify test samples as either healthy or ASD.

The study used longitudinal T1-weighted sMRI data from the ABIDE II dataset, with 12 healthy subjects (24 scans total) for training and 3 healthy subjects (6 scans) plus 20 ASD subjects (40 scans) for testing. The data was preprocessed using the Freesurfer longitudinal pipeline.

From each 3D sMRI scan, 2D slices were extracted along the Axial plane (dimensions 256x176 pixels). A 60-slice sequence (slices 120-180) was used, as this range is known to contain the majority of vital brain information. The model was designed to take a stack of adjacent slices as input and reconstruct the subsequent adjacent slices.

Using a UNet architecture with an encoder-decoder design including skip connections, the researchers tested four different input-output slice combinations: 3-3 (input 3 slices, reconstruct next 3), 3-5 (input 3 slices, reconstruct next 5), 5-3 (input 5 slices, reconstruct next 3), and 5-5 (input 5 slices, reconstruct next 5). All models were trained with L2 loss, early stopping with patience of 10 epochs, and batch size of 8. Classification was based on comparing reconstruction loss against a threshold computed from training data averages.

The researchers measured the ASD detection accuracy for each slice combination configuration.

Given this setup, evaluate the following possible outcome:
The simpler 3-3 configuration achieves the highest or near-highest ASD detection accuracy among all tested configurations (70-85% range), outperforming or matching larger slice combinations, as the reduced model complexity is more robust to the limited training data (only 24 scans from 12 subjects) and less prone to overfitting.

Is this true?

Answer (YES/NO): NO